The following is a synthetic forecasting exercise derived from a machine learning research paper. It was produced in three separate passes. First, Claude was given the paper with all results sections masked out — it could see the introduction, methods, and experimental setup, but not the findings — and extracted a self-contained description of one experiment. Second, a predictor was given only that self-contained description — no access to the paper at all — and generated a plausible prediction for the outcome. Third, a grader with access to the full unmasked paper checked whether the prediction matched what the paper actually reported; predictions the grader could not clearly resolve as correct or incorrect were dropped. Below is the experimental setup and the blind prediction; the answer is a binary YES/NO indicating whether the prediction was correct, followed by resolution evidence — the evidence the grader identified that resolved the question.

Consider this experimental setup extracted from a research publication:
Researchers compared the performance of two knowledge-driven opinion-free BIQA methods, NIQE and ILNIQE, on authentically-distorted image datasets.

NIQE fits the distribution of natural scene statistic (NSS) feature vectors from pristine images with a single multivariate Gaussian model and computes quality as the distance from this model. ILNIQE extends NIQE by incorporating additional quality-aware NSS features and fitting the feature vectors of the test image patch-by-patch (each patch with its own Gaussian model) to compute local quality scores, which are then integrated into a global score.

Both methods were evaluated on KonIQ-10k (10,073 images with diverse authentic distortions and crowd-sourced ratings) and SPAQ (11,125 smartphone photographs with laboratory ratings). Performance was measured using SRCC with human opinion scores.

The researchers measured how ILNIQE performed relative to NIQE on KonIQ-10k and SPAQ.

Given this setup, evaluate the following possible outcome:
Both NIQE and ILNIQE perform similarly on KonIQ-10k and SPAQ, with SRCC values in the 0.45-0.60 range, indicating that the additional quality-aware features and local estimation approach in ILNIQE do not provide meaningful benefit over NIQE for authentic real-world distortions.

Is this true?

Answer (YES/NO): NO